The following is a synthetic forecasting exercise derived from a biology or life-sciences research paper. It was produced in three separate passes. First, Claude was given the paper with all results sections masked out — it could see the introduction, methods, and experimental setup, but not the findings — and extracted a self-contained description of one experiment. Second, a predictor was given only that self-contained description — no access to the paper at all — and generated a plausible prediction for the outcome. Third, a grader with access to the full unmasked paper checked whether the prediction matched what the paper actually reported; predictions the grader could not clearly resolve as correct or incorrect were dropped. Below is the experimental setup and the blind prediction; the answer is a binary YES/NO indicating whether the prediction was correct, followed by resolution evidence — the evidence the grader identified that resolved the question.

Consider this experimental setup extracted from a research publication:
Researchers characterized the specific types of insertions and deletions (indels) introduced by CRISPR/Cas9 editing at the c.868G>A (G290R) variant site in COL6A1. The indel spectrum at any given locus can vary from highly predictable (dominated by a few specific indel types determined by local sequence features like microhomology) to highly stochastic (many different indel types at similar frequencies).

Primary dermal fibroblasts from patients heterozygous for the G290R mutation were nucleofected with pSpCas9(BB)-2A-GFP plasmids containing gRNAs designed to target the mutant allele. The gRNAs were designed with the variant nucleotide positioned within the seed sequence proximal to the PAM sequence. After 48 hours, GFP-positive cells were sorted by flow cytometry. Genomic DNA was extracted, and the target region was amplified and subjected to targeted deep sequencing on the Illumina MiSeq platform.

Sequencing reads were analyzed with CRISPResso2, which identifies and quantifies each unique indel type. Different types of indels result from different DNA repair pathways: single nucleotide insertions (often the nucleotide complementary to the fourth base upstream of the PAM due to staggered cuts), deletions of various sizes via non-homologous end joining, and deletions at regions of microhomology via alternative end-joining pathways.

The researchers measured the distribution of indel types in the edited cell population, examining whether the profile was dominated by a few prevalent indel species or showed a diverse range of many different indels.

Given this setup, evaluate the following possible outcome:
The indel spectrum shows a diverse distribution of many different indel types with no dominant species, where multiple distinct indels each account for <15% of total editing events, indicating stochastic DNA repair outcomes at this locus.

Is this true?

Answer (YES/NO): NO